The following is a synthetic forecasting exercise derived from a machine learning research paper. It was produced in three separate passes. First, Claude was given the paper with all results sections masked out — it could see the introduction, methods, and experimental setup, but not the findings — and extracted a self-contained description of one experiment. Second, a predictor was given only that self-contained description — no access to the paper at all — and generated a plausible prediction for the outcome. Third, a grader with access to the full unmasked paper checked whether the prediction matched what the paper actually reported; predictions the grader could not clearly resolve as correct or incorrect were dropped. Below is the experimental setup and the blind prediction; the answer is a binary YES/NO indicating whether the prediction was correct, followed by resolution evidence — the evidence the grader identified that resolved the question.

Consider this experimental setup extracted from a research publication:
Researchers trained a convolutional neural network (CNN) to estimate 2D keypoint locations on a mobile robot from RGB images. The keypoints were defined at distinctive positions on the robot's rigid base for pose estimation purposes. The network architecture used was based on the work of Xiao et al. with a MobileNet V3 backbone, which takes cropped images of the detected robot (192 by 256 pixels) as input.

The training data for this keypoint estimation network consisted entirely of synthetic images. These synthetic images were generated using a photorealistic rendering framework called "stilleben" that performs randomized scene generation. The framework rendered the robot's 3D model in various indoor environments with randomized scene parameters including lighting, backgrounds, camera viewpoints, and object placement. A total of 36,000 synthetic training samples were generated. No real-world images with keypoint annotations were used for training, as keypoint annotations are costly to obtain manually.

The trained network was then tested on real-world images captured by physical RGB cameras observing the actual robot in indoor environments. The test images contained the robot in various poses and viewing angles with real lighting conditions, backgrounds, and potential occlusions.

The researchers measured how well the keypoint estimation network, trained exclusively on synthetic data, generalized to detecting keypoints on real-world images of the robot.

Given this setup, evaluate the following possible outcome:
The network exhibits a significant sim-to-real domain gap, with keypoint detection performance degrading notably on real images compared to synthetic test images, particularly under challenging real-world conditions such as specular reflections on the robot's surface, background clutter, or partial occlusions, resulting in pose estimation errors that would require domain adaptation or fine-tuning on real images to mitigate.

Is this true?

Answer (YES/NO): NO